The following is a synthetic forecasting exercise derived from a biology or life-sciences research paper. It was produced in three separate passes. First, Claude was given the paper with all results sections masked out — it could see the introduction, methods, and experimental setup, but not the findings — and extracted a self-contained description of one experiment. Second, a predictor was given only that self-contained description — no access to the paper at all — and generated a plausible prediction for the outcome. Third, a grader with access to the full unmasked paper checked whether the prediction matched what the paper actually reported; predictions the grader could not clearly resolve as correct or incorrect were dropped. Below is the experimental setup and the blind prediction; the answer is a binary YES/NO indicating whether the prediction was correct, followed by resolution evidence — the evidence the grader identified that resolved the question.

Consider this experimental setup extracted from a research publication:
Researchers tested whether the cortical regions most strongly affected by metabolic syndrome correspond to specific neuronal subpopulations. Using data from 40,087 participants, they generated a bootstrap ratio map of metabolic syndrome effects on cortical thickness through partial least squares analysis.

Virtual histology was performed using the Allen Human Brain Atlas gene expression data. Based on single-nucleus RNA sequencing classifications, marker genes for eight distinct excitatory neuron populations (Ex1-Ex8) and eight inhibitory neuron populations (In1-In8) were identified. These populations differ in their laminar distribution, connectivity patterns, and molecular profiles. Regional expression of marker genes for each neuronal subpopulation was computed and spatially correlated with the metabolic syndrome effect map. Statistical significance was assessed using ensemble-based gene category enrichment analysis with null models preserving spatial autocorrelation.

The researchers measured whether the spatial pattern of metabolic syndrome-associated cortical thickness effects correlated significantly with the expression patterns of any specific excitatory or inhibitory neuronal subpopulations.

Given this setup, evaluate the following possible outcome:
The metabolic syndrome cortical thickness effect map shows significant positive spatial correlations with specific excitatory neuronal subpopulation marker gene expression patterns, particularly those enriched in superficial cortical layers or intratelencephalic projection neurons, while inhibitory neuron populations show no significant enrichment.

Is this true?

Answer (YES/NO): NO